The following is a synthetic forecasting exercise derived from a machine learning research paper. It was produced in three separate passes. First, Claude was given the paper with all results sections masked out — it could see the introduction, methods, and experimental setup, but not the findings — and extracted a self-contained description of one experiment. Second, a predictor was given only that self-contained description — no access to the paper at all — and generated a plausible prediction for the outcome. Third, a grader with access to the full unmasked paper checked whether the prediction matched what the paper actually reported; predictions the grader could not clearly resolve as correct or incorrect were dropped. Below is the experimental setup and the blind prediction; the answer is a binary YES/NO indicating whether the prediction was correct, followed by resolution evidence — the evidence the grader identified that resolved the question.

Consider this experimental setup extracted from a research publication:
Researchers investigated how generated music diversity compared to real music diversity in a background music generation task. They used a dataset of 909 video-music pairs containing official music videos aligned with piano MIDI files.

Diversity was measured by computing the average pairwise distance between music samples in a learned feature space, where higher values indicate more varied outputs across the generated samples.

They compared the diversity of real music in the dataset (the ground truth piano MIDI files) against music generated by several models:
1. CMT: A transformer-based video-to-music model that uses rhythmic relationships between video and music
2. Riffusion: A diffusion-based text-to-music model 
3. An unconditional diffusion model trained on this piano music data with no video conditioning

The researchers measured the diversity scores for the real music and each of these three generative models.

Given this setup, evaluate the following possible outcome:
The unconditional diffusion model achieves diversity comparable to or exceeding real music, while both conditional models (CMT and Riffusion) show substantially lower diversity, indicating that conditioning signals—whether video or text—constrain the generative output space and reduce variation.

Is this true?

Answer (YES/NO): NO